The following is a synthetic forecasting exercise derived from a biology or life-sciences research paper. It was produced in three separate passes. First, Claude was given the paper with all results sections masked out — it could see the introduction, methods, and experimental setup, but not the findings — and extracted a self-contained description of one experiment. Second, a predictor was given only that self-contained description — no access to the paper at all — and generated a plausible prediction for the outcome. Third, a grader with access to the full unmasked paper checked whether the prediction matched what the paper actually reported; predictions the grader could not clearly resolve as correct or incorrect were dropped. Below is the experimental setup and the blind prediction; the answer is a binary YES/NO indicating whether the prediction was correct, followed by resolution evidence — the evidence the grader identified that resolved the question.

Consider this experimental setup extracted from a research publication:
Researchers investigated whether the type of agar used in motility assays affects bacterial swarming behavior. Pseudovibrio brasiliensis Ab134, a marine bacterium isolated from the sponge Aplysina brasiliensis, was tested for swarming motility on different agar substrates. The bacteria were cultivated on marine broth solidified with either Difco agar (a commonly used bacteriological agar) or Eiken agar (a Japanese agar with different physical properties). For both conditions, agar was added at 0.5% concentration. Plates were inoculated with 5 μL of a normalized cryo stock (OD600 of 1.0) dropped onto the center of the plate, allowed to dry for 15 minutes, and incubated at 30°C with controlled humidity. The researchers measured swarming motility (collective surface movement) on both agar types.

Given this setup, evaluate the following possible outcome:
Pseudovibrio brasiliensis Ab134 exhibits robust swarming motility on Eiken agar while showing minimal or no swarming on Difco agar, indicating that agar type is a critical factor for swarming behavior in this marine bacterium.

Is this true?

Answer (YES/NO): YES